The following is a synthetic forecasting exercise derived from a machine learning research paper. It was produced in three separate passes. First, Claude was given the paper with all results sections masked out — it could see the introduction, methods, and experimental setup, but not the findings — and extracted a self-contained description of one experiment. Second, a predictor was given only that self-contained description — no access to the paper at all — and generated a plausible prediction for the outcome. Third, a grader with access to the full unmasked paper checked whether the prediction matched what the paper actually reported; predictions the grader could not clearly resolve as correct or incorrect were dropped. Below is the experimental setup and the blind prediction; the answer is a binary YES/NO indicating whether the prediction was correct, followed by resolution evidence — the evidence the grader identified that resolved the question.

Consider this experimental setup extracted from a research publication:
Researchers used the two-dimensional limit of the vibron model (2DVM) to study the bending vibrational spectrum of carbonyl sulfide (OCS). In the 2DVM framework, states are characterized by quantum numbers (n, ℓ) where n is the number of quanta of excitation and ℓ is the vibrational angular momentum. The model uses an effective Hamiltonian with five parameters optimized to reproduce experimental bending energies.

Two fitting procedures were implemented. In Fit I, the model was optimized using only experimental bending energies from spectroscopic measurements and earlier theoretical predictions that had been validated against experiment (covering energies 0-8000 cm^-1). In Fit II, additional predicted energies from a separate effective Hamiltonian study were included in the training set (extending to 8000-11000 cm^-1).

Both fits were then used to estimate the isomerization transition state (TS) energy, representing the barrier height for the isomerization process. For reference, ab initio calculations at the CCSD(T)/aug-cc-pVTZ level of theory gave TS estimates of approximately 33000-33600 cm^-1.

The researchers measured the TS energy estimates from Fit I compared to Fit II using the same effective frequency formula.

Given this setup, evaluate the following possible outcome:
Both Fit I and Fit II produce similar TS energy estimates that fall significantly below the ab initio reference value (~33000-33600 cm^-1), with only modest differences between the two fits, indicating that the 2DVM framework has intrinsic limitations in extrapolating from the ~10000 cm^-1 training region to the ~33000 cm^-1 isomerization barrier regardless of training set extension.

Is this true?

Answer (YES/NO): NO